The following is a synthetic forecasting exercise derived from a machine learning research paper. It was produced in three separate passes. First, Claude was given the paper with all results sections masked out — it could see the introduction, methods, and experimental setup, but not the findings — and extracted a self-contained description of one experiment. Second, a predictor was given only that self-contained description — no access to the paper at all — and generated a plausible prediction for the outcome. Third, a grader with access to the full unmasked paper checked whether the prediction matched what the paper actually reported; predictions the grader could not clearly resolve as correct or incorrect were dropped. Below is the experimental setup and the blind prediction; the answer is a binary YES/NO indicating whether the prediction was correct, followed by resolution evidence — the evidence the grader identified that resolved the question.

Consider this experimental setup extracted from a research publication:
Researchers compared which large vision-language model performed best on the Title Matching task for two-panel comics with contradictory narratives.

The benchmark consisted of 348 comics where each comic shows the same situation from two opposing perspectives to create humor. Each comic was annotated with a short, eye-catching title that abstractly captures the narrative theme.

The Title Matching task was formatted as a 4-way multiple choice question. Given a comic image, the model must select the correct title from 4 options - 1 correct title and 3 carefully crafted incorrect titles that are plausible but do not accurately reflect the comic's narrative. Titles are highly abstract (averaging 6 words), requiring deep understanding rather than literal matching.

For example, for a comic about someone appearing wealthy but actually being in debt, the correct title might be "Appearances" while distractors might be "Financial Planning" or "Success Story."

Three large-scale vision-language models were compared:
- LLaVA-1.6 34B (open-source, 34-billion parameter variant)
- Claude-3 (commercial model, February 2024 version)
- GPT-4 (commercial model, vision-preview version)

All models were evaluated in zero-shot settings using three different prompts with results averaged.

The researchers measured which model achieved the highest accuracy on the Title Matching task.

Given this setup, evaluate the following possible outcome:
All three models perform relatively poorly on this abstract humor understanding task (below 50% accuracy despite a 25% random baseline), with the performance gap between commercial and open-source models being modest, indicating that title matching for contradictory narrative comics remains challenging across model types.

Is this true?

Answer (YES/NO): NO